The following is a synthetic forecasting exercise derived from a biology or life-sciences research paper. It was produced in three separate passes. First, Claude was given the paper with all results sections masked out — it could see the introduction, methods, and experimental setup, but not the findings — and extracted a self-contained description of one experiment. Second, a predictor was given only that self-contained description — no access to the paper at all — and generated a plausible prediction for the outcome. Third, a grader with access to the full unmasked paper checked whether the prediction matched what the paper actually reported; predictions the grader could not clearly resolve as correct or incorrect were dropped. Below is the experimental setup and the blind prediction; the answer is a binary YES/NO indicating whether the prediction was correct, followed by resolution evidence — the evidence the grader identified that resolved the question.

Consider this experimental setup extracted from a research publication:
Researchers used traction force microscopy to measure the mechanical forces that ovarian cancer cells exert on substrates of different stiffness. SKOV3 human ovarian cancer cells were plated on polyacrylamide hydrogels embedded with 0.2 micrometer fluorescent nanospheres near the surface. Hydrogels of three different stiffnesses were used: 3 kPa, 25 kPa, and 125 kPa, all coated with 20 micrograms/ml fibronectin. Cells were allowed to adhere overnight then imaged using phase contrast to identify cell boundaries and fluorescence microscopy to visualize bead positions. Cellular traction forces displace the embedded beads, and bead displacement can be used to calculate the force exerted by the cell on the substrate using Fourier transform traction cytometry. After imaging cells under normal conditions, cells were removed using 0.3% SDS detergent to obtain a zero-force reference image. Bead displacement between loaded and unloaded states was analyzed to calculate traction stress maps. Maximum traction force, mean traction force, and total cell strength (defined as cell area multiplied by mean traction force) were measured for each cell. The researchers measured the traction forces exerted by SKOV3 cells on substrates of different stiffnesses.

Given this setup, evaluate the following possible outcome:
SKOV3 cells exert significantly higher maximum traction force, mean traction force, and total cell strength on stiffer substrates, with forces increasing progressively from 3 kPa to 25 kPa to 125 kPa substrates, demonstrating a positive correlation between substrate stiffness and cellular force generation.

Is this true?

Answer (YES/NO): YES